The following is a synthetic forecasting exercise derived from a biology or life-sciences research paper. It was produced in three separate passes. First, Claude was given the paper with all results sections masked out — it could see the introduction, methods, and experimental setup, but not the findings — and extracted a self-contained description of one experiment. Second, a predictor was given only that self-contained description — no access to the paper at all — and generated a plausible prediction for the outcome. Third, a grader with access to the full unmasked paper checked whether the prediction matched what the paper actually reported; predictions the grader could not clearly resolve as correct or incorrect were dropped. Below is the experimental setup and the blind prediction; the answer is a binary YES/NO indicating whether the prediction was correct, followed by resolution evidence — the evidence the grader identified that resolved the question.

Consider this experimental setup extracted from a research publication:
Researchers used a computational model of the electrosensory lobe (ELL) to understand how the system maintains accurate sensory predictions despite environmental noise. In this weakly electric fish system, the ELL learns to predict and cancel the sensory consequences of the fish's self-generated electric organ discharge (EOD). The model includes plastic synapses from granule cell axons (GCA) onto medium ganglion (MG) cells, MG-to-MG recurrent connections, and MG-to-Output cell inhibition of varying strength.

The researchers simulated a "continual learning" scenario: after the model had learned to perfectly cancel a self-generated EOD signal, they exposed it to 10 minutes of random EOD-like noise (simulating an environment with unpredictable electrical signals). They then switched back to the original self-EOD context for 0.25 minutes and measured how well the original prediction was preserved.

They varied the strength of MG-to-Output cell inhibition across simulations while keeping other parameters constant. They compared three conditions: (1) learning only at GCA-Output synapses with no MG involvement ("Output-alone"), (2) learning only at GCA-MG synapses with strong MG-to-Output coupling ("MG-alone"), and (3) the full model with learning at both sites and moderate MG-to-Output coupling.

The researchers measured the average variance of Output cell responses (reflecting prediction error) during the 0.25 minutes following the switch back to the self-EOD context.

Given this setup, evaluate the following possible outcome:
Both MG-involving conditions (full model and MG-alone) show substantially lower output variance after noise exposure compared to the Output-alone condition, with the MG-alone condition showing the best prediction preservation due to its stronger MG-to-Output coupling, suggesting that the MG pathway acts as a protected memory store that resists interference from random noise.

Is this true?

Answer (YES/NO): NO